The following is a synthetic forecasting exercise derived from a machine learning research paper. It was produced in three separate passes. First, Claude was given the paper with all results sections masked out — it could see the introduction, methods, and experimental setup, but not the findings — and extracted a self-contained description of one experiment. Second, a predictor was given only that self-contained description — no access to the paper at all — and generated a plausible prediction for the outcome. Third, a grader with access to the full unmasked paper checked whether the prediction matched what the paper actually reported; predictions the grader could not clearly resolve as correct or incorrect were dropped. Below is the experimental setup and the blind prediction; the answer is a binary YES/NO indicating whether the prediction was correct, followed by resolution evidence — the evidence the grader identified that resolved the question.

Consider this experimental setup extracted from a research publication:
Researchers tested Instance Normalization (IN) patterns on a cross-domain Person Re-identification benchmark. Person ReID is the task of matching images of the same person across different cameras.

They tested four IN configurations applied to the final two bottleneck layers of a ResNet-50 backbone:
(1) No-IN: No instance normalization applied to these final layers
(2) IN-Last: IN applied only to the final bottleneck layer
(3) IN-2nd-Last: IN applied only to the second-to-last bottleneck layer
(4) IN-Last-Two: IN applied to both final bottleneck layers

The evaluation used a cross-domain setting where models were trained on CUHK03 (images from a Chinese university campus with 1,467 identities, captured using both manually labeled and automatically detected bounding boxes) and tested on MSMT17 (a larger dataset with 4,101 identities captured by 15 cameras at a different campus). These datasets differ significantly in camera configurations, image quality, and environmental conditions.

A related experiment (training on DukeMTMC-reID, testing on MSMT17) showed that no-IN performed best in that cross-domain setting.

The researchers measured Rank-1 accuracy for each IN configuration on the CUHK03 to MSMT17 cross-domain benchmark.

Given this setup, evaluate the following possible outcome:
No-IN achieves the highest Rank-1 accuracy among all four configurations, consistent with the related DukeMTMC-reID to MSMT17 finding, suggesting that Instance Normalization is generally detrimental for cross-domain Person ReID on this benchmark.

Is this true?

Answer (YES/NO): NO